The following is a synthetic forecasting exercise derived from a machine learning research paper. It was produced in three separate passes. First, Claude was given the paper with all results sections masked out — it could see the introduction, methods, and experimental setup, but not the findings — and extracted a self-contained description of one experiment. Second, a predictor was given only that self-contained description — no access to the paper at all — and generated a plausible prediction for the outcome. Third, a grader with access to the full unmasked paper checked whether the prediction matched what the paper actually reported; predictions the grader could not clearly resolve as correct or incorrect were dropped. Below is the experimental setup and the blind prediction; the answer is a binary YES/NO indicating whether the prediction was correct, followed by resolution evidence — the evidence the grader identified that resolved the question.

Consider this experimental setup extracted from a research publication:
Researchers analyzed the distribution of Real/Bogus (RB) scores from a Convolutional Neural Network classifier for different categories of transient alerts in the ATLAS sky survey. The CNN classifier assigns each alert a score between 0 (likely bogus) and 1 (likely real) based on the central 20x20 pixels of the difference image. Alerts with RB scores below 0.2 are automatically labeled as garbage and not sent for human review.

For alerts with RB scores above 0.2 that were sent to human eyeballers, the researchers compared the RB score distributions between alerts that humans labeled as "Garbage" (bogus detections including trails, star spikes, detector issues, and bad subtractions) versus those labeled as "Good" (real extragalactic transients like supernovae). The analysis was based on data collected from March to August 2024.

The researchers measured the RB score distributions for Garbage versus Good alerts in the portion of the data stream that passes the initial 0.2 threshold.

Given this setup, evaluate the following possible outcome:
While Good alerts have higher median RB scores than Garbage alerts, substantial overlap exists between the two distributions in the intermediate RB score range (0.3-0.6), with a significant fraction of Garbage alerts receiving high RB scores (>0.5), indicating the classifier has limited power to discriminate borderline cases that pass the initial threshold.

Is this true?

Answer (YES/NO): NO